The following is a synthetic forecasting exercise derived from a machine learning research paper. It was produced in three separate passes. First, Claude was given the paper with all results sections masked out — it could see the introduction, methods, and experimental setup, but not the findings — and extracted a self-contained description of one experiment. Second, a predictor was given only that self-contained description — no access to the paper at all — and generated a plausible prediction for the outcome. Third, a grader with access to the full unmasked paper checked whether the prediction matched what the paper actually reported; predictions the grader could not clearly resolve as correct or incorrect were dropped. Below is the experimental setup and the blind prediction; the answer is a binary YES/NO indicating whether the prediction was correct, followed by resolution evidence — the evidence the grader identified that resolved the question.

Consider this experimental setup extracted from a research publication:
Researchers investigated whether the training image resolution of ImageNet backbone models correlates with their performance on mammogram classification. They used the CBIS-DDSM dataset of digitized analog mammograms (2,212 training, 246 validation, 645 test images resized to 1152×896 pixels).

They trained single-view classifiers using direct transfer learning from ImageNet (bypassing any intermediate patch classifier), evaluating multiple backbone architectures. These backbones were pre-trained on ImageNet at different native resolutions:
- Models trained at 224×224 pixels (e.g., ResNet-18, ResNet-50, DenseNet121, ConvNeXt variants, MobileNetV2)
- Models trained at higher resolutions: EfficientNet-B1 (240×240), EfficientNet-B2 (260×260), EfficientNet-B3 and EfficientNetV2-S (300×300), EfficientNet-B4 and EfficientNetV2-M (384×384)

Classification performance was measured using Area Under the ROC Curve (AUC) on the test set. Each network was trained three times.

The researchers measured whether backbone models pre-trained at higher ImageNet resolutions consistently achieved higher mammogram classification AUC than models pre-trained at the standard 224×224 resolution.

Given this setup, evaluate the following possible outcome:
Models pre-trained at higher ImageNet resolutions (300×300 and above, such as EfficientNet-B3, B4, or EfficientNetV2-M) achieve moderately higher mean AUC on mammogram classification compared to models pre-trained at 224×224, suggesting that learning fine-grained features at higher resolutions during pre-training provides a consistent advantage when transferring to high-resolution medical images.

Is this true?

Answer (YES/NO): NO